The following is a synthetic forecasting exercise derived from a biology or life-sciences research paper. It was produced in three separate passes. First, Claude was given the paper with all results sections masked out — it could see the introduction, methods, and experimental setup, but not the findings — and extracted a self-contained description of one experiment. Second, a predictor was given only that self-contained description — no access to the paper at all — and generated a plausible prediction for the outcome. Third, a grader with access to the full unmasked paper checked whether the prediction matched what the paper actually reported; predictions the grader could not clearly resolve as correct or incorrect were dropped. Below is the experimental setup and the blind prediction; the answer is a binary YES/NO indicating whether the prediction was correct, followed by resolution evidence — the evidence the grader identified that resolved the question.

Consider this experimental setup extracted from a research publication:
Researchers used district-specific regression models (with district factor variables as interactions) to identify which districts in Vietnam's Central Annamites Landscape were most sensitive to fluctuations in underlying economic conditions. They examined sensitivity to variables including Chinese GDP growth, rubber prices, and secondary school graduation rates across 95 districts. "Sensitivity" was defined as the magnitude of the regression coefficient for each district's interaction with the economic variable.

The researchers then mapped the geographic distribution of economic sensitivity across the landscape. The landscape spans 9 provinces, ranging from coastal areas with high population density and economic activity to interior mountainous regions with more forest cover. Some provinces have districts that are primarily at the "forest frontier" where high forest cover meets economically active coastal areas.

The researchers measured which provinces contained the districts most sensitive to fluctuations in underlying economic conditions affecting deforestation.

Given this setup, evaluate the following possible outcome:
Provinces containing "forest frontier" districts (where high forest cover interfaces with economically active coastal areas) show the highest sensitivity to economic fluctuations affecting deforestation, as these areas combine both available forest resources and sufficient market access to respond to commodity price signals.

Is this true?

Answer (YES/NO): YES